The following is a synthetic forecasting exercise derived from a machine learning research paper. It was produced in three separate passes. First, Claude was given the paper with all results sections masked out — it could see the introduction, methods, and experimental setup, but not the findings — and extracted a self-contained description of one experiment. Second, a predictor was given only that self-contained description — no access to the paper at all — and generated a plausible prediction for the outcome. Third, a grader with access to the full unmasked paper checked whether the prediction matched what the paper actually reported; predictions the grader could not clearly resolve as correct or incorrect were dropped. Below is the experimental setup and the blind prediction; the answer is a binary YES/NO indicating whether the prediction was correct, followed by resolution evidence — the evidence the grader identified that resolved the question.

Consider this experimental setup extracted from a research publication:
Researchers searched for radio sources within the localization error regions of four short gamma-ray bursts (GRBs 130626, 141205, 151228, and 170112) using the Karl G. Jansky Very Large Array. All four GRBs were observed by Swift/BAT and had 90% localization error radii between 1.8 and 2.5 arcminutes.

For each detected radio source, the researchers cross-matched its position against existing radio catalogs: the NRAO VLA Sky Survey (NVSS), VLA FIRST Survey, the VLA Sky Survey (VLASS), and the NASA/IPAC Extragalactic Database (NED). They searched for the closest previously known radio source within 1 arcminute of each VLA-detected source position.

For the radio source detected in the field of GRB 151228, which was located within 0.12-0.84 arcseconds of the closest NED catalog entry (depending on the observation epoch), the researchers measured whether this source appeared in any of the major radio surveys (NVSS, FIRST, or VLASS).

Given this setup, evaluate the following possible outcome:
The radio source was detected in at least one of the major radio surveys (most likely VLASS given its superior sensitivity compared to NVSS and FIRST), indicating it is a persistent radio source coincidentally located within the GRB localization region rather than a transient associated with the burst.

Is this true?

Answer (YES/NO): NO